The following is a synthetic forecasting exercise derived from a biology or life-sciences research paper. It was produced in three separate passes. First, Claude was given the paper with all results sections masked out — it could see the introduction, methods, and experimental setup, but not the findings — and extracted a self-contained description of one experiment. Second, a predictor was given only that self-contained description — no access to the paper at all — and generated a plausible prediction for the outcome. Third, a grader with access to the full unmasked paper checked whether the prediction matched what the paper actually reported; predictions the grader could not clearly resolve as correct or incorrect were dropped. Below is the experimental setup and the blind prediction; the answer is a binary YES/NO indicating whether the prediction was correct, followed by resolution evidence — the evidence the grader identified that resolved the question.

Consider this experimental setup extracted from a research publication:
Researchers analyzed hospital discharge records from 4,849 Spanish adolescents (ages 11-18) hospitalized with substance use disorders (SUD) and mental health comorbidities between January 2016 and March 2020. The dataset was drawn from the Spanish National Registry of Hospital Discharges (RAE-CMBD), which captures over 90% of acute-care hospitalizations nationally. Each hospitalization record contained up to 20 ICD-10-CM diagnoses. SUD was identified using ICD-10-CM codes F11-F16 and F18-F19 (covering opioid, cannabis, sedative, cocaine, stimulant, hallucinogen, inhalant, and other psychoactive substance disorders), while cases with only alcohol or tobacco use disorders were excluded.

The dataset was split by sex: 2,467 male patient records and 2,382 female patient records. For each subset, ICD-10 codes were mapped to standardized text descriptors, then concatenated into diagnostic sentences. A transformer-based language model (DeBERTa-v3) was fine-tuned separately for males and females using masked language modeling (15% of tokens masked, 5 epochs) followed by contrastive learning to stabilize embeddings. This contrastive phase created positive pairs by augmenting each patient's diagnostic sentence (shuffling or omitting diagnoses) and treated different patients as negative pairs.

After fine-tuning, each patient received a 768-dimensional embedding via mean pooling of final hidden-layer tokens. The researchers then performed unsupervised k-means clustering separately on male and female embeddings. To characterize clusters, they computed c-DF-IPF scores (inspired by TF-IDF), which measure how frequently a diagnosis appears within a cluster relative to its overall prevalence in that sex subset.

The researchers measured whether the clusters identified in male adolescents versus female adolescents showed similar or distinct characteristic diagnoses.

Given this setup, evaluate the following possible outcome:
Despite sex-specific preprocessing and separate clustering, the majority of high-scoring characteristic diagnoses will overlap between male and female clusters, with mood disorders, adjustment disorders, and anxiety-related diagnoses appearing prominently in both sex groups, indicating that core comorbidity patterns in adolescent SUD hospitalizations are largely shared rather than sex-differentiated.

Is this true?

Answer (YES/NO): NO